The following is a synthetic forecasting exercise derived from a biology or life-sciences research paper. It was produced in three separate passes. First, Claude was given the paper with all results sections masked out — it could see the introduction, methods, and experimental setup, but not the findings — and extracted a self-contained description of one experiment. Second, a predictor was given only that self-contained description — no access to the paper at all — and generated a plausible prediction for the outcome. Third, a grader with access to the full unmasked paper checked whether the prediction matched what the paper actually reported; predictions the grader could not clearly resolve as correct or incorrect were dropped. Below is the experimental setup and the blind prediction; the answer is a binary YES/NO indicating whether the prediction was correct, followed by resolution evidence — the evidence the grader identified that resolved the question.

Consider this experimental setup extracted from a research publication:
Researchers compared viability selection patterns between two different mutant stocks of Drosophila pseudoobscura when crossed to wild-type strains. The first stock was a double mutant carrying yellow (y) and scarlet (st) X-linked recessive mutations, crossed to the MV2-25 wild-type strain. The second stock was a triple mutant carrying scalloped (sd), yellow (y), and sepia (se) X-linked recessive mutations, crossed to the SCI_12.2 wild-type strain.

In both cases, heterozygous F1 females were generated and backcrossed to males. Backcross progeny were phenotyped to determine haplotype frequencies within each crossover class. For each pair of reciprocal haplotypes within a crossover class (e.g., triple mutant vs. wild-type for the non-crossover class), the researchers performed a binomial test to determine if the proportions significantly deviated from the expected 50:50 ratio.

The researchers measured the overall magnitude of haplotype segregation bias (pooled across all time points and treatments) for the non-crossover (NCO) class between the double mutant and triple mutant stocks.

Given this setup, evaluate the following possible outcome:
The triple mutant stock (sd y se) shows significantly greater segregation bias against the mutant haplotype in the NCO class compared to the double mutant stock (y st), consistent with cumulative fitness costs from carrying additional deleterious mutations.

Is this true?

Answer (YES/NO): NO